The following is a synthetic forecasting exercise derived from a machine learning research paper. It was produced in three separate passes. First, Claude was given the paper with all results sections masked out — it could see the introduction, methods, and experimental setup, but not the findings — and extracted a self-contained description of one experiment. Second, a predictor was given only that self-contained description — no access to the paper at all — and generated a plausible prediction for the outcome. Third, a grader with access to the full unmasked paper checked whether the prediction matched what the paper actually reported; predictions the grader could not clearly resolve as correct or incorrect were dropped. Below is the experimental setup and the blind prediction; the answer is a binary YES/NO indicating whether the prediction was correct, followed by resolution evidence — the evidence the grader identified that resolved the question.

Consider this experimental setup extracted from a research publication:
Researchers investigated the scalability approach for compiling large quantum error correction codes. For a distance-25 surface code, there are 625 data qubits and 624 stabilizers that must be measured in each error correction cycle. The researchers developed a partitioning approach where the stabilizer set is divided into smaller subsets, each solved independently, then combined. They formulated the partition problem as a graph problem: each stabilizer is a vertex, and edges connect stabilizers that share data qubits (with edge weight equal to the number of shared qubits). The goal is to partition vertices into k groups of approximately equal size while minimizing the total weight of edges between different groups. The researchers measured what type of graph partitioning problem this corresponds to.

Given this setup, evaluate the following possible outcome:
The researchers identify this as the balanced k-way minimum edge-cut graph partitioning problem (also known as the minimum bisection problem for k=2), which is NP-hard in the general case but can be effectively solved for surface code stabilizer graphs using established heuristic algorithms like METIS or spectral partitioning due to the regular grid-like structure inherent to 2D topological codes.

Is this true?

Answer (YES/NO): NO